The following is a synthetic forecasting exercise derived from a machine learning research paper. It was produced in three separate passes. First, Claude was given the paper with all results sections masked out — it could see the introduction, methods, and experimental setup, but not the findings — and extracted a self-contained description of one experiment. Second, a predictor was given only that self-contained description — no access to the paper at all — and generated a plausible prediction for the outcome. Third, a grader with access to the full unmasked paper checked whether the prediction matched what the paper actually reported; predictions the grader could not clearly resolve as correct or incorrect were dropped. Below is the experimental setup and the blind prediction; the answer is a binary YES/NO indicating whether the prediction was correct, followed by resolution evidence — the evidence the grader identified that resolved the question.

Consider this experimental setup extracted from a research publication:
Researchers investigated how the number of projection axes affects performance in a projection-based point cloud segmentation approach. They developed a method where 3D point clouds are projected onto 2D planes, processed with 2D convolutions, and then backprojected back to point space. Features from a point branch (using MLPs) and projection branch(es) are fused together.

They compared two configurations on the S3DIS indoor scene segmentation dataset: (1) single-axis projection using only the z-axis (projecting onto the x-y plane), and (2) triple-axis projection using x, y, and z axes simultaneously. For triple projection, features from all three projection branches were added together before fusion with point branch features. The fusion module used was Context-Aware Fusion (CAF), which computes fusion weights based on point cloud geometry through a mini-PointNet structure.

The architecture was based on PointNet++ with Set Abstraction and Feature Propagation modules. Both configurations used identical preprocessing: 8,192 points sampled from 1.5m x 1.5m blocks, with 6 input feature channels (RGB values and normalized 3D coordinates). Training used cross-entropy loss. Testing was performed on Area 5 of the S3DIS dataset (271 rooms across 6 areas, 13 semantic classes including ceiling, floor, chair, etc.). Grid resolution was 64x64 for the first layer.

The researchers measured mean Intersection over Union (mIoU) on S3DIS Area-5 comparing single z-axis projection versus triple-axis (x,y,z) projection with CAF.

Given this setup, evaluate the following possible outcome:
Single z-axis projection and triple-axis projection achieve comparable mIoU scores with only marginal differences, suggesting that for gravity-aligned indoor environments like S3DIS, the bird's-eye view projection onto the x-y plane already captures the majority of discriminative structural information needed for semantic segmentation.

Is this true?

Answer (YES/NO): NO